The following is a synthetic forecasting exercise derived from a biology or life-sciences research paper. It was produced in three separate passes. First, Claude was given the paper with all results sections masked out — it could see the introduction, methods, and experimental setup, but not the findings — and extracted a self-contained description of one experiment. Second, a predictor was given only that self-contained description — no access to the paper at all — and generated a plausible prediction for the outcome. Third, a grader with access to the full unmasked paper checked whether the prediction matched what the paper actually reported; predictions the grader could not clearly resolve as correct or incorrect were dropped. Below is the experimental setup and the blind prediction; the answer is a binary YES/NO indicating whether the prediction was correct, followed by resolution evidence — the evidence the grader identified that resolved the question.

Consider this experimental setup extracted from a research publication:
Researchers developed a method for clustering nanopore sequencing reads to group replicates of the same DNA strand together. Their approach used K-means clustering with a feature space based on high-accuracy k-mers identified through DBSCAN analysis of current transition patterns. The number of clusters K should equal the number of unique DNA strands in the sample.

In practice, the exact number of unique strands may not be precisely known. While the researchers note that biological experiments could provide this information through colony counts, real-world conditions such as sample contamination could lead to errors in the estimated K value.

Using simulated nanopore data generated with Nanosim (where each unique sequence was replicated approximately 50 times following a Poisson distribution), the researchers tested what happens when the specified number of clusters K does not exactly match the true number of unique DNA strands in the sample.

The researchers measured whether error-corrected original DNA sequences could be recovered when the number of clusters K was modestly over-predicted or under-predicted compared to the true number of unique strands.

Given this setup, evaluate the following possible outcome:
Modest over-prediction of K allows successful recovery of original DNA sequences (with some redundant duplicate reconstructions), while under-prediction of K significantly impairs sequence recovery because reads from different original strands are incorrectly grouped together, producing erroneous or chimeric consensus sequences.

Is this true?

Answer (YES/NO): NO